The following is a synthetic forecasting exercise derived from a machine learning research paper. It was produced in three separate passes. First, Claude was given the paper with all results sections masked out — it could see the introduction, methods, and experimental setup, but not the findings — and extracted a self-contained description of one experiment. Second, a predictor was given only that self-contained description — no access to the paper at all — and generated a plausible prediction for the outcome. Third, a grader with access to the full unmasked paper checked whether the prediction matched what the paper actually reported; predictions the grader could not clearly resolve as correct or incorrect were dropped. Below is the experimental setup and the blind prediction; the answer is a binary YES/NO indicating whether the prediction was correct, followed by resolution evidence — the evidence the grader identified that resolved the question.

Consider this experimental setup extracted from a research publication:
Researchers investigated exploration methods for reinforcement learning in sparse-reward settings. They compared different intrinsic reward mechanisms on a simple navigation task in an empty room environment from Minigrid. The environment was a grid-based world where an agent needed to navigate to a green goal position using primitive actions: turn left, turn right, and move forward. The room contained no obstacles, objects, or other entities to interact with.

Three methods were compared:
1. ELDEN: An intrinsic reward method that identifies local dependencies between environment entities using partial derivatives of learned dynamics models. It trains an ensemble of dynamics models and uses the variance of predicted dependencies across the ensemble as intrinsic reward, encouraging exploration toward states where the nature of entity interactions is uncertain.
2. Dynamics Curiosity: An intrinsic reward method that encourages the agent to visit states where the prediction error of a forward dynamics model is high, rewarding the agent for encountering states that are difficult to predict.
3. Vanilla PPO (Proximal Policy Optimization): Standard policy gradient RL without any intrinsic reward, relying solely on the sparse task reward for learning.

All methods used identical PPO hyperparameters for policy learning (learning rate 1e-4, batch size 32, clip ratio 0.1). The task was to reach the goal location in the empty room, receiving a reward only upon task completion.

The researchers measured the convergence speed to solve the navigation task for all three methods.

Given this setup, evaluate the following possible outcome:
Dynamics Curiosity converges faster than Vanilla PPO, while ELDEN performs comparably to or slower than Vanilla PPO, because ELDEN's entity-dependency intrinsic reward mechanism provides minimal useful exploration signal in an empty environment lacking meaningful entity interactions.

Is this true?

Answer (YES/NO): NO